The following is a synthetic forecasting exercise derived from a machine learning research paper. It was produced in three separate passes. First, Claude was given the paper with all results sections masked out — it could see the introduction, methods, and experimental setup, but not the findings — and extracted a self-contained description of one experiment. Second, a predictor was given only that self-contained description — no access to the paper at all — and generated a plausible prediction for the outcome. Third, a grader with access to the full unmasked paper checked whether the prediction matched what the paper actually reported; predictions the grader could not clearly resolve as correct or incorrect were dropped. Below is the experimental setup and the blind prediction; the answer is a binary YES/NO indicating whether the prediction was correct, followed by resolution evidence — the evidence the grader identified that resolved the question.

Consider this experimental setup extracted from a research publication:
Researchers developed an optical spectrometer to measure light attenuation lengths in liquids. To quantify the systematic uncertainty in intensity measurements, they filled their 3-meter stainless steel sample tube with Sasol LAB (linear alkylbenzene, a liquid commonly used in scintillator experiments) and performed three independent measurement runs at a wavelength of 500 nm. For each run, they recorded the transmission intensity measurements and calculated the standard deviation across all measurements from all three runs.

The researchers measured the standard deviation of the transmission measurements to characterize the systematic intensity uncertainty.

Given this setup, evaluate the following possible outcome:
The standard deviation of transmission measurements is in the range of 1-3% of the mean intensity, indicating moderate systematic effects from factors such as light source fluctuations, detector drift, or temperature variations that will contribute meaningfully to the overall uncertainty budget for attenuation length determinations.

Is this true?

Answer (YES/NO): NO